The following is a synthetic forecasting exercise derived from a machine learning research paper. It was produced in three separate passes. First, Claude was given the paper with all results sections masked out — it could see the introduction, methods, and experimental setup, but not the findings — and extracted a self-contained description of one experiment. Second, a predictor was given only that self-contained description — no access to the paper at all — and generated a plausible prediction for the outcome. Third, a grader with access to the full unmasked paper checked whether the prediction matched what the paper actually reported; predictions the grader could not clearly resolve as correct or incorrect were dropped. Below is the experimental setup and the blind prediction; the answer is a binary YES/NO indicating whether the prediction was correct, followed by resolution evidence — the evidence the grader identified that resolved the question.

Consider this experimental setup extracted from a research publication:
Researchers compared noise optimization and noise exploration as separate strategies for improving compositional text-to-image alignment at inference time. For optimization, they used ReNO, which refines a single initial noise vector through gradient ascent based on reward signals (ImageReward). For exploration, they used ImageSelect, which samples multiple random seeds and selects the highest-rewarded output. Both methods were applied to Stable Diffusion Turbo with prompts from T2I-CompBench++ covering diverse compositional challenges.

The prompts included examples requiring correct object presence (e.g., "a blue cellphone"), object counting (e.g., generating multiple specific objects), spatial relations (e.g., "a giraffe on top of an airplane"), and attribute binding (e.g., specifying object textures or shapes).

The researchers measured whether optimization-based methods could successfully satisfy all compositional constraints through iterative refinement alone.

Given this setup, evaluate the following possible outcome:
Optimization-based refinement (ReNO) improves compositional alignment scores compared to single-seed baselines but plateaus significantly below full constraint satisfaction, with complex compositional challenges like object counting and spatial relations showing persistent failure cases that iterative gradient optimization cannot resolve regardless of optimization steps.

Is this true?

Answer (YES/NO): YES